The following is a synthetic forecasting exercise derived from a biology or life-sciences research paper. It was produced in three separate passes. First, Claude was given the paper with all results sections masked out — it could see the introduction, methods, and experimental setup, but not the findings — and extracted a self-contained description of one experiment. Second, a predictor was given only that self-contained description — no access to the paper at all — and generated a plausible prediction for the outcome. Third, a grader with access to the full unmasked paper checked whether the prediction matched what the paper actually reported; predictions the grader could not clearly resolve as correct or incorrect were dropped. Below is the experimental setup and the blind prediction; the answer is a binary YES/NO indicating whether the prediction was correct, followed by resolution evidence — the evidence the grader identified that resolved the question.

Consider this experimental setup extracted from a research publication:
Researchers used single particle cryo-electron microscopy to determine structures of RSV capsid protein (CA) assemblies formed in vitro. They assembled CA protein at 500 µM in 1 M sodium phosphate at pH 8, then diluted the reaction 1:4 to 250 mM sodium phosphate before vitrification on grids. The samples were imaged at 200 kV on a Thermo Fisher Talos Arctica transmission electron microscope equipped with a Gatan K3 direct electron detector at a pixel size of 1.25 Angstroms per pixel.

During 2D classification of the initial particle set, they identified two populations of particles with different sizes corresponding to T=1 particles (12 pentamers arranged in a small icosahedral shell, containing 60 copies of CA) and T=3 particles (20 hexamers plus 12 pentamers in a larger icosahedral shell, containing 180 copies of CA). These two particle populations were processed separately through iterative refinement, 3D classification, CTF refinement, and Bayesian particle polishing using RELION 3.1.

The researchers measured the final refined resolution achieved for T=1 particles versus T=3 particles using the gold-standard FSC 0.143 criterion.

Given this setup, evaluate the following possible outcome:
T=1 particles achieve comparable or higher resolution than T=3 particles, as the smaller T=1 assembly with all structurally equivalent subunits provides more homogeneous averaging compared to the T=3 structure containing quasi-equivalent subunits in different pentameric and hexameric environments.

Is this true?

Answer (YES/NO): YES